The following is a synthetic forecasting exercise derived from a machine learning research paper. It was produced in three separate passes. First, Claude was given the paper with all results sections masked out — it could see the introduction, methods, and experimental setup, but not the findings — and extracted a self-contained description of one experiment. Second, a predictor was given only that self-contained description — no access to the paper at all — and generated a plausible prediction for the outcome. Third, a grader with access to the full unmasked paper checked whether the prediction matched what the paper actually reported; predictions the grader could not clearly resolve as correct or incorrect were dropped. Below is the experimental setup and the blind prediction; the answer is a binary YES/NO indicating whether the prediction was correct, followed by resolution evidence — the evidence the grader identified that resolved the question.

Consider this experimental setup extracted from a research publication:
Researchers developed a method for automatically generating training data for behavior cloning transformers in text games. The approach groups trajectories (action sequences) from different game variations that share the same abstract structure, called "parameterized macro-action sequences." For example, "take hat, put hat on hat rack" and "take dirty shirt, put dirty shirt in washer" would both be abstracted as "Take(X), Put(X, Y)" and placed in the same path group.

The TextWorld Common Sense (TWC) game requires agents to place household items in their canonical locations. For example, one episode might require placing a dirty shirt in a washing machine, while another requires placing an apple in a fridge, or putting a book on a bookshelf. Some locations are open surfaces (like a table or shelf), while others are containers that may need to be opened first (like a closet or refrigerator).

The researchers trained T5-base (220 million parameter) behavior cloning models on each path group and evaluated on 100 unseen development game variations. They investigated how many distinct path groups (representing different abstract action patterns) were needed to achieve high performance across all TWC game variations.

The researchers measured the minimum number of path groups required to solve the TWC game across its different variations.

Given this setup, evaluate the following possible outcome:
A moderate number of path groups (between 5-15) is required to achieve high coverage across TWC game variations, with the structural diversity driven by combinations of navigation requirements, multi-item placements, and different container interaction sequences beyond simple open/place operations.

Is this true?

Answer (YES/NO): NO